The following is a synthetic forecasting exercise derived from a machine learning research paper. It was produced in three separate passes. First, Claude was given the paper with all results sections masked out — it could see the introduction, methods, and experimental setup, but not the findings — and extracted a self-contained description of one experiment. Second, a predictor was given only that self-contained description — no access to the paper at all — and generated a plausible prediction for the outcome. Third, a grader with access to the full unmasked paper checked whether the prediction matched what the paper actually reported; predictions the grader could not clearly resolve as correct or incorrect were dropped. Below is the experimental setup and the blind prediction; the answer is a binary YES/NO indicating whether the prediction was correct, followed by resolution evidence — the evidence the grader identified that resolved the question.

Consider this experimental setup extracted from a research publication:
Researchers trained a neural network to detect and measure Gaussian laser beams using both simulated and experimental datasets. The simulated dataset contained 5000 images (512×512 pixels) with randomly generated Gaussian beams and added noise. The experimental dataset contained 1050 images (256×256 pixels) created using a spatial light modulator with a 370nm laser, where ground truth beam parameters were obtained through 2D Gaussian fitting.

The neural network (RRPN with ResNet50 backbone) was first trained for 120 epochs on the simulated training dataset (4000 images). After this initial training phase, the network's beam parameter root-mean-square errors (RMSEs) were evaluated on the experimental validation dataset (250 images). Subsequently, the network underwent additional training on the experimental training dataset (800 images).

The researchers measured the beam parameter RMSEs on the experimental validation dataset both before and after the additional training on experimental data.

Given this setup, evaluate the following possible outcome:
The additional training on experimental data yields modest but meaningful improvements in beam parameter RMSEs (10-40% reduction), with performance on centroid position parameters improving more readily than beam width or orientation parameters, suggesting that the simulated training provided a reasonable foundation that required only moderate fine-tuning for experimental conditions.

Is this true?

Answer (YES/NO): NO